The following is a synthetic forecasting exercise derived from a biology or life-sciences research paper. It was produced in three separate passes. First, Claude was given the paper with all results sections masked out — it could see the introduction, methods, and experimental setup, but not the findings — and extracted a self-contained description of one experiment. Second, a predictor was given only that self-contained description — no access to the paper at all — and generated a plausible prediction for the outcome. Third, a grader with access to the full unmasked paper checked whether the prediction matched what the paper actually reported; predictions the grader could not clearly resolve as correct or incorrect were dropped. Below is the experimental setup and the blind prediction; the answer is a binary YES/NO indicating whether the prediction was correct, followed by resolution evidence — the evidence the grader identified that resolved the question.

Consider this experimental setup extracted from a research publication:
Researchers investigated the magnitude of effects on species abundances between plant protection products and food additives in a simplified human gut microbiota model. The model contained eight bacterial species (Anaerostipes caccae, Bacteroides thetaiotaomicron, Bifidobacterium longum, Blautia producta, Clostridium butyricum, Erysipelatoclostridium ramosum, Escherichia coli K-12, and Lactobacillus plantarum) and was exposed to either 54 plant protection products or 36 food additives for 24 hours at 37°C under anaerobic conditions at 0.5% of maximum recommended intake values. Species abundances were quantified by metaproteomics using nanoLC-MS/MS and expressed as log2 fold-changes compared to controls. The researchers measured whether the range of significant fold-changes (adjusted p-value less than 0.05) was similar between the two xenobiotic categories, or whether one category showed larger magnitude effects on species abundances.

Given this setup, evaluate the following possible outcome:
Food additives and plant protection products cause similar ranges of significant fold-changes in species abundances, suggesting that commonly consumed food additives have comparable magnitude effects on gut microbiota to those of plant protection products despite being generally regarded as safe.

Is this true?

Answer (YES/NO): NO